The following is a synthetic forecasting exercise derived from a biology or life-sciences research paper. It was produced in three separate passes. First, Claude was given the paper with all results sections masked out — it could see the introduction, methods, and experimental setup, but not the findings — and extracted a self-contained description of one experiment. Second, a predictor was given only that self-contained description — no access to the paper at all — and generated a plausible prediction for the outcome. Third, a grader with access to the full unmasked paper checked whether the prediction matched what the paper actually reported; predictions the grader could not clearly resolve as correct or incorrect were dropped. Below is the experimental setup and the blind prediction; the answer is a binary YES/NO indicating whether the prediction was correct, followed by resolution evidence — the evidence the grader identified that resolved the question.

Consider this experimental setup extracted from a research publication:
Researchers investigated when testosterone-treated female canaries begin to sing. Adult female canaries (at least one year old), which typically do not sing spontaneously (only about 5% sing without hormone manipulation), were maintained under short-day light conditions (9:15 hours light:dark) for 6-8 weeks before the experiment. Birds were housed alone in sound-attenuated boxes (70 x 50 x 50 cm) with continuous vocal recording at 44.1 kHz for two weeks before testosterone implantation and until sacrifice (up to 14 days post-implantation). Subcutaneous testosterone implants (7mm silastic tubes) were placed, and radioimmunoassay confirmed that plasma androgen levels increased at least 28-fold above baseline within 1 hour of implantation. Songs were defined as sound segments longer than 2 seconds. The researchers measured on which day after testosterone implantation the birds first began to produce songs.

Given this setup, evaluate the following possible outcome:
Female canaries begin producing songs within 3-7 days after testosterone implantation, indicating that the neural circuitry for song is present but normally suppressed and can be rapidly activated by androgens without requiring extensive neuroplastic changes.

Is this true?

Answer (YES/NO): NO